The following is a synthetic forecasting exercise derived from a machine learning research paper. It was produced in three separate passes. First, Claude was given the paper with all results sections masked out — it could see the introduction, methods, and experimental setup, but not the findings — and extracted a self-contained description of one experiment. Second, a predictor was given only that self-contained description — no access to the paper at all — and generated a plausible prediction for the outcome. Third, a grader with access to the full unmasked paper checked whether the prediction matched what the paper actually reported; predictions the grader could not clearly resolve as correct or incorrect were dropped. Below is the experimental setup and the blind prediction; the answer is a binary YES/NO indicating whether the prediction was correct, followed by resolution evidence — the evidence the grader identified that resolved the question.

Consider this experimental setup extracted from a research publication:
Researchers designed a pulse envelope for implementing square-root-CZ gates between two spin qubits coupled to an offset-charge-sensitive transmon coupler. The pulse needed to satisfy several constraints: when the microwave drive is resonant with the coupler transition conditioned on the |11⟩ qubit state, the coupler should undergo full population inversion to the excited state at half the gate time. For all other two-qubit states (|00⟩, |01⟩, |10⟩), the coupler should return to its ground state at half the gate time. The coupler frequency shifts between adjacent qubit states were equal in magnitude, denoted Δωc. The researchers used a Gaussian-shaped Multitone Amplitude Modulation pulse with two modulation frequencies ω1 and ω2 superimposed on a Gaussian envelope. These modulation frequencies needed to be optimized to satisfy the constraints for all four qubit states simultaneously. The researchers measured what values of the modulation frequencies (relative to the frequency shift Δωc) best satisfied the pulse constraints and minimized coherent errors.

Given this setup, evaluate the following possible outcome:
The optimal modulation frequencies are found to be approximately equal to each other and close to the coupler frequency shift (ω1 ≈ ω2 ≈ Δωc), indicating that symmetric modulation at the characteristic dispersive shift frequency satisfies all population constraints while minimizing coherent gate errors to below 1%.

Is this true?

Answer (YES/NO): NO